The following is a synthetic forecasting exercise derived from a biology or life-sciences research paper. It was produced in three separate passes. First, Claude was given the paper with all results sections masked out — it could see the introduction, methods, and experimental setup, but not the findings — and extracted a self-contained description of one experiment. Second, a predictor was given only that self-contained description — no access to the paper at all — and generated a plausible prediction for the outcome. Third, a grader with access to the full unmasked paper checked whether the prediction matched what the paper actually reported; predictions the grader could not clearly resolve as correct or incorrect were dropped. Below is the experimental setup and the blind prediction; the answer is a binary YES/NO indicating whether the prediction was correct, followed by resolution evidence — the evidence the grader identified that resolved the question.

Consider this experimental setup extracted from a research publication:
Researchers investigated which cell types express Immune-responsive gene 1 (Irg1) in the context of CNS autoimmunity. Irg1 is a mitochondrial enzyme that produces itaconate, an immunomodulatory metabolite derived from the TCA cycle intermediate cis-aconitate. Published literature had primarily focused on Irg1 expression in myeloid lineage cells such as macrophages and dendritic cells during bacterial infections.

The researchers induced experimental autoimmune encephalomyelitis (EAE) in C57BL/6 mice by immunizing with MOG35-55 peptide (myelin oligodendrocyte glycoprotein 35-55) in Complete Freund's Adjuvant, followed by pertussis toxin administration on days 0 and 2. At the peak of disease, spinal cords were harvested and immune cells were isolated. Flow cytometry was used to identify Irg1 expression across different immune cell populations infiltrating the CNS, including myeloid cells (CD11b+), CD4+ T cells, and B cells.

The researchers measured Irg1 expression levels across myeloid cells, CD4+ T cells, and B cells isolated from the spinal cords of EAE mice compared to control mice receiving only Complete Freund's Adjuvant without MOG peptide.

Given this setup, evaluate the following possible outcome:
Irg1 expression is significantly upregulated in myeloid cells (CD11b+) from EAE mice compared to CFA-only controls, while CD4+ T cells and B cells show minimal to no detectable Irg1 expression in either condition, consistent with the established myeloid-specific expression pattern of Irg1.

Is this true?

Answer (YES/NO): NO